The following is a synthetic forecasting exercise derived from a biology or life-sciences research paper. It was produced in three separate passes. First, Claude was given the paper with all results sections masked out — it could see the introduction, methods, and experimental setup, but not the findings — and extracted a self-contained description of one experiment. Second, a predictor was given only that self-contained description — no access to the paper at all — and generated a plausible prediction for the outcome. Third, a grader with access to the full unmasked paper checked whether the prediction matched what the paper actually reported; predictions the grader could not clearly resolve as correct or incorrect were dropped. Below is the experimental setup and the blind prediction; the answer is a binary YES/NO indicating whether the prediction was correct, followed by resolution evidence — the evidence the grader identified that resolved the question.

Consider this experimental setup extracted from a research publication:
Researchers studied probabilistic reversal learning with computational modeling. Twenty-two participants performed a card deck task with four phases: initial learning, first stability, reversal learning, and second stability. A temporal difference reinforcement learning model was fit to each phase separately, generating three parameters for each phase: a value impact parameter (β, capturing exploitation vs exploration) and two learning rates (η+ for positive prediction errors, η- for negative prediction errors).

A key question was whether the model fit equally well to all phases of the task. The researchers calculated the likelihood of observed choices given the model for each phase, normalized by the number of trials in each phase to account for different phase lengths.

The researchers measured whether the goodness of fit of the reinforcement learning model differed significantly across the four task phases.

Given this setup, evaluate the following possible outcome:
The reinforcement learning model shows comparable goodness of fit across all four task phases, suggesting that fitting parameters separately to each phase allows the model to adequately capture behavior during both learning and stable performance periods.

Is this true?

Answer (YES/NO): YES